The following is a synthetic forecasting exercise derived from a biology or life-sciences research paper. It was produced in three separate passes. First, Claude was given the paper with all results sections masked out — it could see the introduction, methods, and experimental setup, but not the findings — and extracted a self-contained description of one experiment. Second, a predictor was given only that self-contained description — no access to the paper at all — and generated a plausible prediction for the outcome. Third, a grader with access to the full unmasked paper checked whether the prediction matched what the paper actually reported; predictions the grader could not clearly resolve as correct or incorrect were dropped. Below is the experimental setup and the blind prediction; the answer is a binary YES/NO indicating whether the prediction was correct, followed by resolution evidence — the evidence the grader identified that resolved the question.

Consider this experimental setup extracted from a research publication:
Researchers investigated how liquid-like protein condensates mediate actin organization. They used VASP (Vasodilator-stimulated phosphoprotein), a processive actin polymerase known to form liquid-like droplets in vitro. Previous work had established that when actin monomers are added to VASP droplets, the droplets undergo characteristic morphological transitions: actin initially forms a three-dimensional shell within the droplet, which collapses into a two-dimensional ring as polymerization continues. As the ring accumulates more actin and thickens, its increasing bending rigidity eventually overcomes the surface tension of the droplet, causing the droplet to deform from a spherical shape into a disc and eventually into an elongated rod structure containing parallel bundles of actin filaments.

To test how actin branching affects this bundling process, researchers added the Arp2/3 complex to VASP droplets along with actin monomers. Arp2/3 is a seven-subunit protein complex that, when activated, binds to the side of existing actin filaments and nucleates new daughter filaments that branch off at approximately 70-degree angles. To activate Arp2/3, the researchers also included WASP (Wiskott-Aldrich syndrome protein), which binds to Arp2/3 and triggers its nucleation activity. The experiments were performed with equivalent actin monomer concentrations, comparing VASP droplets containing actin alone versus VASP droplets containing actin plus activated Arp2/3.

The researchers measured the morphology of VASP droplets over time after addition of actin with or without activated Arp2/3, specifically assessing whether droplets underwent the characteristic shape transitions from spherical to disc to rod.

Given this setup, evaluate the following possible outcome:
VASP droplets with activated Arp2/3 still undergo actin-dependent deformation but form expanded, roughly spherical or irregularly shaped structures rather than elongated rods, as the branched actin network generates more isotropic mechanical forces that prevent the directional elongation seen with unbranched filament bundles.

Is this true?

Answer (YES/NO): NO